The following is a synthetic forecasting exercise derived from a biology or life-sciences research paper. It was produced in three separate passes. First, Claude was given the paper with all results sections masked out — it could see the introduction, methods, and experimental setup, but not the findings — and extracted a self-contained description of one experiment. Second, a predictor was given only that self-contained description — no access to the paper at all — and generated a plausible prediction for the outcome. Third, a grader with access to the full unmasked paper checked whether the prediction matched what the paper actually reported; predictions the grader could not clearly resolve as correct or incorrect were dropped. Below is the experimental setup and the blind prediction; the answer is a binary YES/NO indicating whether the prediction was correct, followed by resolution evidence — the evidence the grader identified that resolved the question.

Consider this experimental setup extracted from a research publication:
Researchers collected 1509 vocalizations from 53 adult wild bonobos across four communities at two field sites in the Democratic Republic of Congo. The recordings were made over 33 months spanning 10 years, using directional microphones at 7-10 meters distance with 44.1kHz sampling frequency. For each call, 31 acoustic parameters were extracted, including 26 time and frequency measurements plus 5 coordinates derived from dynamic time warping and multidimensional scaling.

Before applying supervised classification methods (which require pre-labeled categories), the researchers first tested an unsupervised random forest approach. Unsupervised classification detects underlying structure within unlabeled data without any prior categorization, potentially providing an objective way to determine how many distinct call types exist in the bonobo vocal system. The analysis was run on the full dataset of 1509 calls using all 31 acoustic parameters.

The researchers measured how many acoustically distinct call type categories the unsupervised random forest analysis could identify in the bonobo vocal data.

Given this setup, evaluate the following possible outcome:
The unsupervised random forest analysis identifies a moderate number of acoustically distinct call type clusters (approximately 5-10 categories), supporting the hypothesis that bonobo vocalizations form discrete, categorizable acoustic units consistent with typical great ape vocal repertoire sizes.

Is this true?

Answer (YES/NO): NO